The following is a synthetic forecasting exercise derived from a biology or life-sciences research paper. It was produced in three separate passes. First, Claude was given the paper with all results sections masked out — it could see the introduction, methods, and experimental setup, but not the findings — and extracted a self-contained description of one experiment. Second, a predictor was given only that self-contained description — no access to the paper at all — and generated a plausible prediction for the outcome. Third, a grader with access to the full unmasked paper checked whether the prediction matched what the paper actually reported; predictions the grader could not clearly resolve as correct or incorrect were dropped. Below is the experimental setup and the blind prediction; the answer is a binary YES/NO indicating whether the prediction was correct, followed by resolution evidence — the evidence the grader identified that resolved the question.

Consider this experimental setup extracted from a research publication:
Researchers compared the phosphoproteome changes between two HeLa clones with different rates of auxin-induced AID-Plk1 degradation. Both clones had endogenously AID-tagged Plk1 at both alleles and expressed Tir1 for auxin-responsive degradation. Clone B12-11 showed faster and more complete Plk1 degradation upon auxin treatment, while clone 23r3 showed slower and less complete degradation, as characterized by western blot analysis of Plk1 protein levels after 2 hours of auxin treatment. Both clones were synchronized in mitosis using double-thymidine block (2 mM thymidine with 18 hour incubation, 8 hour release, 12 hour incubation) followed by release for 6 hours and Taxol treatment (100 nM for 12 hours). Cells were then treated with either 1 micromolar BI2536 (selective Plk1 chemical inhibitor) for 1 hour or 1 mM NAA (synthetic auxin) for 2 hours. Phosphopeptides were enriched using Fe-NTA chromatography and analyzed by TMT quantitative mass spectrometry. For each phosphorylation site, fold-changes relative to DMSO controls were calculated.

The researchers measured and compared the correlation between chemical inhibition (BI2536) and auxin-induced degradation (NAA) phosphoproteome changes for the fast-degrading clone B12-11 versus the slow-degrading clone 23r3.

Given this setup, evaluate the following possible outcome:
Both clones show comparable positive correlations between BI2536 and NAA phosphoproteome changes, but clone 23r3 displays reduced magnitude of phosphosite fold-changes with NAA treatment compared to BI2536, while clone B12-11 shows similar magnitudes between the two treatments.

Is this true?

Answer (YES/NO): NO